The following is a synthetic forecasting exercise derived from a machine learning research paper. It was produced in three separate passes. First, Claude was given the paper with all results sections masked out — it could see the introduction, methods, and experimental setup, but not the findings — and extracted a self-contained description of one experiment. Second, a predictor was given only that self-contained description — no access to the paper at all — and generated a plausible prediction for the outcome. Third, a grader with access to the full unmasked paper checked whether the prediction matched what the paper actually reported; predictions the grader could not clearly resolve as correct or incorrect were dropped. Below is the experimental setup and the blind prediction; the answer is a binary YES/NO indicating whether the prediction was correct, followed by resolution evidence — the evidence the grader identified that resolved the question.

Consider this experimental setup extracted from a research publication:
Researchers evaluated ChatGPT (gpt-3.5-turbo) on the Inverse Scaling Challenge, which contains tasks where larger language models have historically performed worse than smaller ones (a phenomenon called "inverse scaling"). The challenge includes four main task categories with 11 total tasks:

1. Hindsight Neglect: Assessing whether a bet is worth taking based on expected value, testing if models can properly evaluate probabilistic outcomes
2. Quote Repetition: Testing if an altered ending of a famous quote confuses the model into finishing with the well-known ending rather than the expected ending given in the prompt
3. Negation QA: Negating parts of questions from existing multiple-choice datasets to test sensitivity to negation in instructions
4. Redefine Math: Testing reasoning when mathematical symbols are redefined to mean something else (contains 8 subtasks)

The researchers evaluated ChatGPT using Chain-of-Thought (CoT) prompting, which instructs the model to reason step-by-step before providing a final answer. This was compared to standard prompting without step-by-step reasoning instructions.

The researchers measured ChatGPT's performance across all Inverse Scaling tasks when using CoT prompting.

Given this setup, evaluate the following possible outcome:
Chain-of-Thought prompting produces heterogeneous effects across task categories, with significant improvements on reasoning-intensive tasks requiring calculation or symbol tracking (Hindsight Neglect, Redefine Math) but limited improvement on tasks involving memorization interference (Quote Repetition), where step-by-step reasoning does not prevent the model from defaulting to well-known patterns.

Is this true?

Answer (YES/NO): NO